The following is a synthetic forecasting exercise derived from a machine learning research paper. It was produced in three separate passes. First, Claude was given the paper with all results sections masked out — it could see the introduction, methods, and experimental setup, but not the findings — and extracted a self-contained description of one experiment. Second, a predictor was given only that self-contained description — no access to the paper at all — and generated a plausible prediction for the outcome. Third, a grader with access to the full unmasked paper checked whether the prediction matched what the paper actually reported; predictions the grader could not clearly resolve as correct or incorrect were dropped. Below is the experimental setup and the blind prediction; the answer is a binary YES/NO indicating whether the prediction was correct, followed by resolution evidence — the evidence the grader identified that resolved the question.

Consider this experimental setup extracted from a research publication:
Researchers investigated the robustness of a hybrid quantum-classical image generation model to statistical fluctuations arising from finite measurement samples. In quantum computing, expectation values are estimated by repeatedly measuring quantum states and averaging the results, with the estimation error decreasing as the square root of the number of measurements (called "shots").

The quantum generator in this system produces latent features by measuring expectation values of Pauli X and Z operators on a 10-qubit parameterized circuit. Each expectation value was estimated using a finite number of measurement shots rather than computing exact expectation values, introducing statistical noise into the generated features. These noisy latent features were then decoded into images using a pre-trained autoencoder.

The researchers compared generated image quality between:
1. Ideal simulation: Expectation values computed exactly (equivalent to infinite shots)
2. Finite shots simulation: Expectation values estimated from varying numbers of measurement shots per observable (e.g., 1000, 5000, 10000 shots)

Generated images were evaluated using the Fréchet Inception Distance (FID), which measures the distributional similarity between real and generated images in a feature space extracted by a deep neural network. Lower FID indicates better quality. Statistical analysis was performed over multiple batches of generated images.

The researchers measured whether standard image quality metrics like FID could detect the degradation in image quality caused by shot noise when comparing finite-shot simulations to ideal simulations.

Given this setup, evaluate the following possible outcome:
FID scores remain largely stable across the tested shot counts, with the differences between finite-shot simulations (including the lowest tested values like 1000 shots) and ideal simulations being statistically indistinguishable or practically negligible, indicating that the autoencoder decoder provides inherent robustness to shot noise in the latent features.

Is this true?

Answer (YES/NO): YES